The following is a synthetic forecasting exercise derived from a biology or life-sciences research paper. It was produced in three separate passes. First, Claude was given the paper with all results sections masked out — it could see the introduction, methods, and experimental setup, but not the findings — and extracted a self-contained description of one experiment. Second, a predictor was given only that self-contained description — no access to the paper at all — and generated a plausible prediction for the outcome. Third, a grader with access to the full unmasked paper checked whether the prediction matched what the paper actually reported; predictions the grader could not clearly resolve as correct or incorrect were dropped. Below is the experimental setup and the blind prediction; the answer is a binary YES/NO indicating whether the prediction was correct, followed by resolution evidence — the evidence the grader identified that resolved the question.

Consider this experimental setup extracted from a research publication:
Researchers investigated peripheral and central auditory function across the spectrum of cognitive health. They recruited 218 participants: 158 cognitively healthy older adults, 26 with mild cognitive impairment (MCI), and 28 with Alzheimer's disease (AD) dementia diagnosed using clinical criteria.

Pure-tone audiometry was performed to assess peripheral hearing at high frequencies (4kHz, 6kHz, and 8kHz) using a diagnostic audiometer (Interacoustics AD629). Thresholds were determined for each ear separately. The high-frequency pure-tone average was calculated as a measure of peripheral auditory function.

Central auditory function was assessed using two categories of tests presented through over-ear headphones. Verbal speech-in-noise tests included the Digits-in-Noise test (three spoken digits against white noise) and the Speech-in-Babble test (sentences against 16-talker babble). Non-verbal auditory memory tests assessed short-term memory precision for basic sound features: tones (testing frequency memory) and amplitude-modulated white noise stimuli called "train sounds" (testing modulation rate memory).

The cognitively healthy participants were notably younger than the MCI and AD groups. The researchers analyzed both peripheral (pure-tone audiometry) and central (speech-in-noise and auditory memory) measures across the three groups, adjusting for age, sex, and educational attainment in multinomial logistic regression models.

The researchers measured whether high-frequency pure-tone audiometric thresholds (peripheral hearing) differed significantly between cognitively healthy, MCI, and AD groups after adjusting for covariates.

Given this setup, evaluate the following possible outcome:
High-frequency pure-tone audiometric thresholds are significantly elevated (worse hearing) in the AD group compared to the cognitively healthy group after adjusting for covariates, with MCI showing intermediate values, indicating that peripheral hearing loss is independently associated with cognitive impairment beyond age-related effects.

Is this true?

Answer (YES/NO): NO